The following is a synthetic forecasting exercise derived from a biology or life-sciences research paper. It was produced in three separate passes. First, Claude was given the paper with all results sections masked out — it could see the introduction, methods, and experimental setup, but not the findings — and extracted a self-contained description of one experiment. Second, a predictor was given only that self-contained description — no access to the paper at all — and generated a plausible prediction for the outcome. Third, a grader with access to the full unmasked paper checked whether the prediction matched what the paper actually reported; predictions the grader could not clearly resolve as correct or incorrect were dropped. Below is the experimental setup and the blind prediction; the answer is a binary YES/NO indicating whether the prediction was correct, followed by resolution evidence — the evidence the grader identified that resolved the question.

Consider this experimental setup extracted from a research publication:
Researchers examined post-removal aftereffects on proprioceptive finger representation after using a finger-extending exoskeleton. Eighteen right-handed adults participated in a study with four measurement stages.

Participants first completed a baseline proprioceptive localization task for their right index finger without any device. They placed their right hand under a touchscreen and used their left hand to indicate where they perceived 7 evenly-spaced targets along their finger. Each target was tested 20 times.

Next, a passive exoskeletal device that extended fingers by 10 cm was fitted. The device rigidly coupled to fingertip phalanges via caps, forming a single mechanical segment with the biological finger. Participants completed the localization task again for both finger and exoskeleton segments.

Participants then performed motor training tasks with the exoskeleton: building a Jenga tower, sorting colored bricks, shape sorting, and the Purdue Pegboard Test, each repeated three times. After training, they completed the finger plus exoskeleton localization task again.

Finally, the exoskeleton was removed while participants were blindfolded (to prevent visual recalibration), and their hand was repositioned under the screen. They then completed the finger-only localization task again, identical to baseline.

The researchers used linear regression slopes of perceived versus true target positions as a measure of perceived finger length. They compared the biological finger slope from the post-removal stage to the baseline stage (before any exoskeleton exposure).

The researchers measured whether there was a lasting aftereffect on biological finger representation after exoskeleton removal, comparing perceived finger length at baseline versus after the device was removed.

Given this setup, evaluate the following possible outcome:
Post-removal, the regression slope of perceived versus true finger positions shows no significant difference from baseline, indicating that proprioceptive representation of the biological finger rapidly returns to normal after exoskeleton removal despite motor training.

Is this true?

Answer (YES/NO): NO